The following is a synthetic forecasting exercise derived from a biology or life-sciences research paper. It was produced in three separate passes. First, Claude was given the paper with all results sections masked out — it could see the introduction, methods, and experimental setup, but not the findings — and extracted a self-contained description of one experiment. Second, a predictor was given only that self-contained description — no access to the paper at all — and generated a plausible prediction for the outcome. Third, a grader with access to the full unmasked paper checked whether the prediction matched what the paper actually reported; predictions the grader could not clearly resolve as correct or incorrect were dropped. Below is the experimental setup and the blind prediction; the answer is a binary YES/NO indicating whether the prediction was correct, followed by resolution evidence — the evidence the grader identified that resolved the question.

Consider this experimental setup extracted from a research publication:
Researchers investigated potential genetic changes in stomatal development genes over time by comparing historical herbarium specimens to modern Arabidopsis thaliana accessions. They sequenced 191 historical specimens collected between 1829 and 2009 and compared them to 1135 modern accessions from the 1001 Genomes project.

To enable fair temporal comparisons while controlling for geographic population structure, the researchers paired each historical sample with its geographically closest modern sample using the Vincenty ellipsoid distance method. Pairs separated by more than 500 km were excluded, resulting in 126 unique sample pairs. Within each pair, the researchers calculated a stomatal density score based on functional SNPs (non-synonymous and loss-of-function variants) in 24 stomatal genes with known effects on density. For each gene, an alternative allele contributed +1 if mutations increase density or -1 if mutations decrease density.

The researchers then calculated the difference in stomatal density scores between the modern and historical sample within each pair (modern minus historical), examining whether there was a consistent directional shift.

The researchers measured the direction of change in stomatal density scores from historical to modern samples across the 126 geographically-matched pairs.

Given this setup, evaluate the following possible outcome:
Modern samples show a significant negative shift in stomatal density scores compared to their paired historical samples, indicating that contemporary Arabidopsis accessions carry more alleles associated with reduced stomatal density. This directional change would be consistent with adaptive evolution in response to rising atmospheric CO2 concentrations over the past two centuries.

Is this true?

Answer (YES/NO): YES